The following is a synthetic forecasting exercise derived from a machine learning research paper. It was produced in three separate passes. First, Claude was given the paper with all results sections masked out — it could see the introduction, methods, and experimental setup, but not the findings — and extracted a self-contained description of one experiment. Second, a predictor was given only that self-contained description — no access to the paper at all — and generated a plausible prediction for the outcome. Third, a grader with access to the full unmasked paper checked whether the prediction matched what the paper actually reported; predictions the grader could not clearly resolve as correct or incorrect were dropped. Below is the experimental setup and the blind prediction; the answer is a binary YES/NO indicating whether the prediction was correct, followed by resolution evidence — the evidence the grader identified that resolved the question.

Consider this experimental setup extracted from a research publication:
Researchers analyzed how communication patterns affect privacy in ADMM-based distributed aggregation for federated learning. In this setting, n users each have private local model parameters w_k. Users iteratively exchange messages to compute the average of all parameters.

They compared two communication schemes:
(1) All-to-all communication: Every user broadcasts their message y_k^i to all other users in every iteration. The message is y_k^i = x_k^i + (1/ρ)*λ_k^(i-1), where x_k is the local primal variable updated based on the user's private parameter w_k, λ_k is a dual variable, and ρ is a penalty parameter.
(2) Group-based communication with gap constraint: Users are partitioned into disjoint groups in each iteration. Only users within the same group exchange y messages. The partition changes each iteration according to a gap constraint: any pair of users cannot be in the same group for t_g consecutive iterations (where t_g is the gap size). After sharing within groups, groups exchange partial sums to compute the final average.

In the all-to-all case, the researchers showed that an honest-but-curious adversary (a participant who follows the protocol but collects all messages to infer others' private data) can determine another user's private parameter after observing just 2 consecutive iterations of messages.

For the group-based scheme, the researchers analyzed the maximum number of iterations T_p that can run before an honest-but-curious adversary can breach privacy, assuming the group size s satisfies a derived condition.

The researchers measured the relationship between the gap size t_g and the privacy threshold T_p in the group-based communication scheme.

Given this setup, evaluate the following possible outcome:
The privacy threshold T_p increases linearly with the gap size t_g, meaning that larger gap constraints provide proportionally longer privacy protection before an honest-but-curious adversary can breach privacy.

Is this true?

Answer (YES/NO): YES